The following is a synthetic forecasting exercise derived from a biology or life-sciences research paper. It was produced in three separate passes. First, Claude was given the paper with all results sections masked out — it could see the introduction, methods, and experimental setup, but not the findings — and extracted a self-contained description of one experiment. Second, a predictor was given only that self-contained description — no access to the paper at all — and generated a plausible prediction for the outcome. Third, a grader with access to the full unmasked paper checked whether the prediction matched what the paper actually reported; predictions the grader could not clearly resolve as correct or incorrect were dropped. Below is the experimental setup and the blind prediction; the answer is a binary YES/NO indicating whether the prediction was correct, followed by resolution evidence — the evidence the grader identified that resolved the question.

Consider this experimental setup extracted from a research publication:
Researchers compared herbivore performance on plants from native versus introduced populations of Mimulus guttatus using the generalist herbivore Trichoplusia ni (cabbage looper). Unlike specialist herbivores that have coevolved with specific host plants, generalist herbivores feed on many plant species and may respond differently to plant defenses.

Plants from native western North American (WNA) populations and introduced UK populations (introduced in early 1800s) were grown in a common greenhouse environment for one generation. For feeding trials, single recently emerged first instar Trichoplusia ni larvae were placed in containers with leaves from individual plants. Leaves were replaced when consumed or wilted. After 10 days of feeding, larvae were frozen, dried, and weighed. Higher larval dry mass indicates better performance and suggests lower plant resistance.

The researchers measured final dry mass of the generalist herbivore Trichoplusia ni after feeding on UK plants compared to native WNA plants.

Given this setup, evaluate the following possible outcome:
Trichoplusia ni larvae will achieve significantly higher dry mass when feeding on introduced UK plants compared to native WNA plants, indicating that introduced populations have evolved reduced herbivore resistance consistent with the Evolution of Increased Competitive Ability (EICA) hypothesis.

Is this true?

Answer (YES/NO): NO